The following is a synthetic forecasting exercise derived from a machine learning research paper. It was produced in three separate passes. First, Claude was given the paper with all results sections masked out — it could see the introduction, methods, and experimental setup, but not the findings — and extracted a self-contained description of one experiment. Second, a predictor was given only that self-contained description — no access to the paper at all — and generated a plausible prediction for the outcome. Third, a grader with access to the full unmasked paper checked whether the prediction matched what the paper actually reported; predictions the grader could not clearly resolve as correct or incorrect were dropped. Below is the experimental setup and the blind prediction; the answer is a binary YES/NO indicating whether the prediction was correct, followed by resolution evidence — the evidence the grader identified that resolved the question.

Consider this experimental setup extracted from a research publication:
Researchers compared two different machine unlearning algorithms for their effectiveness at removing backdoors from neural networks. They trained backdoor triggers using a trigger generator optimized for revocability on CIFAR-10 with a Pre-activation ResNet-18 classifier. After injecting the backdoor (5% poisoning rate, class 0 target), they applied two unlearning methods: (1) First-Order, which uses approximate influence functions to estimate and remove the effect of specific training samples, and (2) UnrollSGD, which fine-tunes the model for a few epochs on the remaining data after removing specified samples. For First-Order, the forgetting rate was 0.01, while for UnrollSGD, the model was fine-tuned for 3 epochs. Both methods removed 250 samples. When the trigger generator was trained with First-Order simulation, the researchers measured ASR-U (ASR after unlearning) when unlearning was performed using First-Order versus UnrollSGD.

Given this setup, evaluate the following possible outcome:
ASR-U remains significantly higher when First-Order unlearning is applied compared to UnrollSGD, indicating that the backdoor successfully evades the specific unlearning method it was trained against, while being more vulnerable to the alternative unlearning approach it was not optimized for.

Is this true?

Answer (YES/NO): NO